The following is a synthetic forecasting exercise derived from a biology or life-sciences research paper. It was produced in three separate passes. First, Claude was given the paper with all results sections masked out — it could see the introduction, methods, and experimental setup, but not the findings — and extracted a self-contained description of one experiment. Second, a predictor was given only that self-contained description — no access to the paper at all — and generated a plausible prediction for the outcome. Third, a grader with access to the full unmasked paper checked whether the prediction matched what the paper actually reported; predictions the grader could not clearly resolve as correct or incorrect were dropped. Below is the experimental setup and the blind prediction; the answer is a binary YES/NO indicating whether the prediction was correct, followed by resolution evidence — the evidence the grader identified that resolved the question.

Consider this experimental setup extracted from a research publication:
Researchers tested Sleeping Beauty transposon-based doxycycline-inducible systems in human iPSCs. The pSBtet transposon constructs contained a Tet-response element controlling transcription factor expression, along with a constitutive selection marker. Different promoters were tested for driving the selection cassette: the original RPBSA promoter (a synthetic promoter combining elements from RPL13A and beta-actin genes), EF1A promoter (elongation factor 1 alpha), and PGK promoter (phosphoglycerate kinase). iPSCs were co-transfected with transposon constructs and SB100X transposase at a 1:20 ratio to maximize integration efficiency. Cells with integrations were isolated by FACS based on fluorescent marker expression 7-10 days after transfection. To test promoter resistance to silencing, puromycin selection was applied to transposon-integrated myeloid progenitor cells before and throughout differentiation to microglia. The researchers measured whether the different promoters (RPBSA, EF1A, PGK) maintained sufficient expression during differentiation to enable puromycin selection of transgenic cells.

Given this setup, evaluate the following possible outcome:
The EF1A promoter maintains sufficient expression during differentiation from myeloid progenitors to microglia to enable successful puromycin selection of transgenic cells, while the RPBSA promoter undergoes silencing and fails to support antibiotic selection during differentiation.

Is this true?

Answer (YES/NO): NO